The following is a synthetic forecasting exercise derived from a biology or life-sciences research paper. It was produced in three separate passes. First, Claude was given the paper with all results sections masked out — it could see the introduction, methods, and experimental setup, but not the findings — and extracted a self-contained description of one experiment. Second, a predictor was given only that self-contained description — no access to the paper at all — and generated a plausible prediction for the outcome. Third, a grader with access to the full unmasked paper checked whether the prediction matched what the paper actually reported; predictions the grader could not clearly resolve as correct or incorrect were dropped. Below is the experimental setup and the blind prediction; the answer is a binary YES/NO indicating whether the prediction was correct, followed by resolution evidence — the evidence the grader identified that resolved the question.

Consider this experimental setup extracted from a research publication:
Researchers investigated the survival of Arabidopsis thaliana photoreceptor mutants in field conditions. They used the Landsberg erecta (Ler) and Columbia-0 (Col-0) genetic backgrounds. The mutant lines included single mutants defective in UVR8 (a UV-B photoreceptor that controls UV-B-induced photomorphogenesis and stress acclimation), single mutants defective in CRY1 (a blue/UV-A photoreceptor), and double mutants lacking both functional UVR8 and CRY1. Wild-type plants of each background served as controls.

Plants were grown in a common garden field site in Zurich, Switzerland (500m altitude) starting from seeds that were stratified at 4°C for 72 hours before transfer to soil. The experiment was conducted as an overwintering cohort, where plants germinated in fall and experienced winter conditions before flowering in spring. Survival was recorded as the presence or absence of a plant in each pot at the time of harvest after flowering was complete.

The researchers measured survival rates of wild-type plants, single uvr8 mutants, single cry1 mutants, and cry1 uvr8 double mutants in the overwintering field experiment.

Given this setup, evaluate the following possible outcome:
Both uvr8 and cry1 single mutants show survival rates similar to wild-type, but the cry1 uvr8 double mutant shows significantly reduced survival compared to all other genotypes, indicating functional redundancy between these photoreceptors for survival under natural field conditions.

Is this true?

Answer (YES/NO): YES